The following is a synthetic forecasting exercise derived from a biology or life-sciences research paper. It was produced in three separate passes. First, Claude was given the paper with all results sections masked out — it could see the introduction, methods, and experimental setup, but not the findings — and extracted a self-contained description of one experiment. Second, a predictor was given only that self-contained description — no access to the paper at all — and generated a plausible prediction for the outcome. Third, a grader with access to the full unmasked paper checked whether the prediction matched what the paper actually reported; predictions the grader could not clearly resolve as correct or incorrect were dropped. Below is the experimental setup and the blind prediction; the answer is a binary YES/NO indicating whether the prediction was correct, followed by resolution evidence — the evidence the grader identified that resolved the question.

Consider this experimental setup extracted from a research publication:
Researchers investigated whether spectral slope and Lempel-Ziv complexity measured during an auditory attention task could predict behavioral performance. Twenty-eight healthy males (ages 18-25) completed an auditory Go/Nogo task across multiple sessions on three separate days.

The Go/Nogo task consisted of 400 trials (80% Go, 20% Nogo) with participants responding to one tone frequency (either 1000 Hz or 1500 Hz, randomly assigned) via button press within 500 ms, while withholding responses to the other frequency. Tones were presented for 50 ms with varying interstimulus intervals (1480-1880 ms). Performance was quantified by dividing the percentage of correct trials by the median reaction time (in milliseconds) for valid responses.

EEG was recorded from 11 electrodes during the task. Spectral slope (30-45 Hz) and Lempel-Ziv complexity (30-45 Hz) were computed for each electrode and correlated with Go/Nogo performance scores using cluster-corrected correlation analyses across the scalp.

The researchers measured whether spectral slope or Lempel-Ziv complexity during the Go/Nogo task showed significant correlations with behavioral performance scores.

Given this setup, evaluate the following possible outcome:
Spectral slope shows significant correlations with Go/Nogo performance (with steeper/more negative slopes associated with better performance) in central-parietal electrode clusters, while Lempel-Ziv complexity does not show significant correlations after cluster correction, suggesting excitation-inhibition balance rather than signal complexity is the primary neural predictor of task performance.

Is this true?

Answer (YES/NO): NO